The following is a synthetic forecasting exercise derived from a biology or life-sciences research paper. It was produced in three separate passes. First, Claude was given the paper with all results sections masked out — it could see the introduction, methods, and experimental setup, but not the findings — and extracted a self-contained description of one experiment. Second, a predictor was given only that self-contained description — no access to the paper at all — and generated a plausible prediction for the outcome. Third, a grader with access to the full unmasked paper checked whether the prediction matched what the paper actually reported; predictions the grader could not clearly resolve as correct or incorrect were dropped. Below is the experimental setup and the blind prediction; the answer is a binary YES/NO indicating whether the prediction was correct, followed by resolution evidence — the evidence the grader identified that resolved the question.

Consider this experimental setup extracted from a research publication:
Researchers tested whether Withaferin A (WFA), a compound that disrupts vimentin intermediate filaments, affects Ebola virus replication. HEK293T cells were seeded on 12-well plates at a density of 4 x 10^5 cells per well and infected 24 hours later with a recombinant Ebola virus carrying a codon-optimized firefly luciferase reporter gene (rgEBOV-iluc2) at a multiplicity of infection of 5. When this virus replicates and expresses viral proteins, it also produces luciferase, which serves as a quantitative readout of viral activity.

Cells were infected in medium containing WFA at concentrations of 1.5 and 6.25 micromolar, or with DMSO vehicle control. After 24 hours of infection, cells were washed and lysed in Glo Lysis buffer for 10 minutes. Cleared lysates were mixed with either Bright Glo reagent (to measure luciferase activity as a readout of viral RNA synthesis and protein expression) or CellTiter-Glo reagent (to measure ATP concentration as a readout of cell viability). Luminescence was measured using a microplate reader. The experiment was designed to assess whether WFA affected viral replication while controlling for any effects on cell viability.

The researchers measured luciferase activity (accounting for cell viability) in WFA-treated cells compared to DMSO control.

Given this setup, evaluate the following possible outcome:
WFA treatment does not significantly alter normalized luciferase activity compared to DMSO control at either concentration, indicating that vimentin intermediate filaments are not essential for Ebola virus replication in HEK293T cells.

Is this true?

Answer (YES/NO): NO